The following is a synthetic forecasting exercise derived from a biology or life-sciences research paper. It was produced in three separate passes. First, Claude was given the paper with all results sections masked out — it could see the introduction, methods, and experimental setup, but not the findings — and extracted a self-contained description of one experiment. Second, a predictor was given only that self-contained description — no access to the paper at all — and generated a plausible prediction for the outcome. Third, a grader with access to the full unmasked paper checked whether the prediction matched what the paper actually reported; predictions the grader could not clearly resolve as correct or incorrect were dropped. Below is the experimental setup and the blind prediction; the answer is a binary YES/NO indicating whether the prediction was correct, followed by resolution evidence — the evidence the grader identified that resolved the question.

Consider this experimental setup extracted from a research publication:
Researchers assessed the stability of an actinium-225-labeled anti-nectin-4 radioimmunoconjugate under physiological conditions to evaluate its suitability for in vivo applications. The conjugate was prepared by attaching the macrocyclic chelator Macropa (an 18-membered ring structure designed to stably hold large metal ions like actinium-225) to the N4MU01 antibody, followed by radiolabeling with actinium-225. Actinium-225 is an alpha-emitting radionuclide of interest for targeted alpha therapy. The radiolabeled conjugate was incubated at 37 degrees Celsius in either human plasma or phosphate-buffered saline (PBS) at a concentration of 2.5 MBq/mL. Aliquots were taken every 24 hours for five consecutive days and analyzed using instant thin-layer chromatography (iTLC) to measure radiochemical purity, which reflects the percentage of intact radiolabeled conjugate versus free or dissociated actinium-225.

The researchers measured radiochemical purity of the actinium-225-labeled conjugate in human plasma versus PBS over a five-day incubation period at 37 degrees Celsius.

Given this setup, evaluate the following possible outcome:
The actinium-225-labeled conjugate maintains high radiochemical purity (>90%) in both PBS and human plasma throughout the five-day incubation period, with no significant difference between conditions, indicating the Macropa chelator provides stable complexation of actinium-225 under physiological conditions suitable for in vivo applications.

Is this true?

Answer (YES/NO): NO